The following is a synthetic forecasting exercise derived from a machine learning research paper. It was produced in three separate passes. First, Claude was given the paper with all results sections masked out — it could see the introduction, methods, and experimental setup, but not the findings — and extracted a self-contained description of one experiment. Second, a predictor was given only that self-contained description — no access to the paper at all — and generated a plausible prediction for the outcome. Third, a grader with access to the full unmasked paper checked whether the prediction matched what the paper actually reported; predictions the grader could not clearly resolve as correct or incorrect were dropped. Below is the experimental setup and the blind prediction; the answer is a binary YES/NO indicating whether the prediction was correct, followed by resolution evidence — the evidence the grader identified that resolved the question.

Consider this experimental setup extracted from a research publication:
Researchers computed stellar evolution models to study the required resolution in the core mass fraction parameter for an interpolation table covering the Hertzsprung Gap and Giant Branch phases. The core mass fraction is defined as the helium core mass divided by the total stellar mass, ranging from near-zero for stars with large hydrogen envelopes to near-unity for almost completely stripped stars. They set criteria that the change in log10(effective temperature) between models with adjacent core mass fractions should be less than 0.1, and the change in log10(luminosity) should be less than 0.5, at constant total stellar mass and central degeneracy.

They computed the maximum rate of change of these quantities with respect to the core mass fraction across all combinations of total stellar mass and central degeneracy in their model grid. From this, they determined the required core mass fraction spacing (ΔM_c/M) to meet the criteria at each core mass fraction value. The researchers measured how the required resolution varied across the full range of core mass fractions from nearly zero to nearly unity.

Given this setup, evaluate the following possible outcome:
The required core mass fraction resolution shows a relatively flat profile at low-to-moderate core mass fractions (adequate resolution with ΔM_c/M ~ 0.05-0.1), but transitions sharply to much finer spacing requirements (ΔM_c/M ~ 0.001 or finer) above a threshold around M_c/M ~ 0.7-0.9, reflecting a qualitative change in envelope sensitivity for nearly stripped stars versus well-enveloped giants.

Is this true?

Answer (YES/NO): NO